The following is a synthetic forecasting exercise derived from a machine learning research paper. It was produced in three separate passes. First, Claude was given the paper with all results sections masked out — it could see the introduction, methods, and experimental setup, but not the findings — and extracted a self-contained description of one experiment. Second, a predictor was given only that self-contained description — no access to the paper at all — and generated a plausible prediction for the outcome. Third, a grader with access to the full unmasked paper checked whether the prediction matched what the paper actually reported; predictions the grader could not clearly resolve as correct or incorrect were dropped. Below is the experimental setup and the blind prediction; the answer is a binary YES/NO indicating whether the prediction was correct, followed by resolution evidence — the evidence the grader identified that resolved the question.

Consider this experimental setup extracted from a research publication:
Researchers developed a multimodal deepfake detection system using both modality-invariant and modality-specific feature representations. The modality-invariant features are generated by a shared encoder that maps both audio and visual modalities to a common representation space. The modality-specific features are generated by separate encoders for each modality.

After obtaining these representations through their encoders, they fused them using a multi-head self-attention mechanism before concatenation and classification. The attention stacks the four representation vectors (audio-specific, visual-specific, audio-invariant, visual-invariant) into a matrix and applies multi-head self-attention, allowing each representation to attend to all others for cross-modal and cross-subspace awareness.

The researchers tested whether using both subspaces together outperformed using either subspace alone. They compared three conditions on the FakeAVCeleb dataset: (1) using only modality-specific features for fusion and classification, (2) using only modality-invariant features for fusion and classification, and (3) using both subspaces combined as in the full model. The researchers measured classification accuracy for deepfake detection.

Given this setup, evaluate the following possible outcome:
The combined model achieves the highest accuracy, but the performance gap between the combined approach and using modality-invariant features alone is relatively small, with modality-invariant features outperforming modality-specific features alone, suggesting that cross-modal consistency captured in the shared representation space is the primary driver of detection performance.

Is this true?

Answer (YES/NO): YES